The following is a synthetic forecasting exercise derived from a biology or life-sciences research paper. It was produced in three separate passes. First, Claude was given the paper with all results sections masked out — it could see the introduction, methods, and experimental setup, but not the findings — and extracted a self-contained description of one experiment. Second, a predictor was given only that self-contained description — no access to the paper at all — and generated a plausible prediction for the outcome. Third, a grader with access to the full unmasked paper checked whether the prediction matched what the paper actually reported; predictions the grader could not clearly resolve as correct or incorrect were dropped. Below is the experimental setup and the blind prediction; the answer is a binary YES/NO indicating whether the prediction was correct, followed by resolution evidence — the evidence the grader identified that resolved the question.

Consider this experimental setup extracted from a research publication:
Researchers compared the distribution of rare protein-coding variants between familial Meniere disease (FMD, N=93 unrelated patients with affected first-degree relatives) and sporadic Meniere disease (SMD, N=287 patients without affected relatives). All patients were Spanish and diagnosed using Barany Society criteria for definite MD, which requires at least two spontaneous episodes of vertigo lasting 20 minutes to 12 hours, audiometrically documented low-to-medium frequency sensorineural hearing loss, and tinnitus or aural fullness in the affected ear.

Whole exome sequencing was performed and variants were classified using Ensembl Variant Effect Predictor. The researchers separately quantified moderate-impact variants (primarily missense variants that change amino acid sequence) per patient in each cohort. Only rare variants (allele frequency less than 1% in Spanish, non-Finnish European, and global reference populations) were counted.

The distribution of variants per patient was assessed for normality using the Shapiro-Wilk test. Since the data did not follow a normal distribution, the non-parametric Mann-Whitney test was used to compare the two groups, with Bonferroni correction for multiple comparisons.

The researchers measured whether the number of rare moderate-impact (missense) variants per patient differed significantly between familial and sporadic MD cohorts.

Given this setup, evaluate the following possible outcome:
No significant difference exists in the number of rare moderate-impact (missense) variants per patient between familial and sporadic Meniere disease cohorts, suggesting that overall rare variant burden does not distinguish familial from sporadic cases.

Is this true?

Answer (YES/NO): NO